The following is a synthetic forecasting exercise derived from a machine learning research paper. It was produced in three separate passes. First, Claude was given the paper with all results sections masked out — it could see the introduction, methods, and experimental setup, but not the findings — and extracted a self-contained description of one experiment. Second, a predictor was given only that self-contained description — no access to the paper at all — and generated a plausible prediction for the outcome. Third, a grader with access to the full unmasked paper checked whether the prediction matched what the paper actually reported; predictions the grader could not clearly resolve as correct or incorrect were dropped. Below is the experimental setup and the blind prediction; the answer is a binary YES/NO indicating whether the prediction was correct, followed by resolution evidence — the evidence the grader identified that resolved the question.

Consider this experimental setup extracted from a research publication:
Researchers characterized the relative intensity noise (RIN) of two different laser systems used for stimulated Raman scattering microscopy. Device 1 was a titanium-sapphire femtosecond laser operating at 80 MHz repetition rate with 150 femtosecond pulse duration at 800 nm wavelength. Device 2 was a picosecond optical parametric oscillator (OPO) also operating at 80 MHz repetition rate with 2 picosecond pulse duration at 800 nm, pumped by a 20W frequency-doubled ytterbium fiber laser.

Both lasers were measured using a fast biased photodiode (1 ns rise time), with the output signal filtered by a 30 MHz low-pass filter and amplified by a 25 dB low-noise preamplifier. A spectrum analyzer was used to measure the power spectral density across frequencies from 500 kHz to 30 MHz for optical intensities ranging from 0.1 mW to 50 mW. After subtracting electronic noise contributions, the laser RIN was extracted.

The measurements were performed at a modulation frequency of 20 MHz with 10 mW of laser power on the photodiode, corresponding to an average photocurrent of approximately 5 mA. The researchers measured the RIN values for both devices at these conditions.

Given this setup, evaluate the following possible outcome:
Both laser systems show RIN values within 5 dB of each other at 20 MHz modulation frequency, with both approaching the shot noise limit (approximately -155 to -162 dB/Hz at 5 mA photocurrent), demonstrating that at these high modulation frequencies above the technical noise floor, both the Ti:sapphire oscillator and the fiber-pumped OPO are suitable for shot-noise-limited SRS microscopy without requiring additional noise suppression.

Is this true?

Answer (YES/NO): NO